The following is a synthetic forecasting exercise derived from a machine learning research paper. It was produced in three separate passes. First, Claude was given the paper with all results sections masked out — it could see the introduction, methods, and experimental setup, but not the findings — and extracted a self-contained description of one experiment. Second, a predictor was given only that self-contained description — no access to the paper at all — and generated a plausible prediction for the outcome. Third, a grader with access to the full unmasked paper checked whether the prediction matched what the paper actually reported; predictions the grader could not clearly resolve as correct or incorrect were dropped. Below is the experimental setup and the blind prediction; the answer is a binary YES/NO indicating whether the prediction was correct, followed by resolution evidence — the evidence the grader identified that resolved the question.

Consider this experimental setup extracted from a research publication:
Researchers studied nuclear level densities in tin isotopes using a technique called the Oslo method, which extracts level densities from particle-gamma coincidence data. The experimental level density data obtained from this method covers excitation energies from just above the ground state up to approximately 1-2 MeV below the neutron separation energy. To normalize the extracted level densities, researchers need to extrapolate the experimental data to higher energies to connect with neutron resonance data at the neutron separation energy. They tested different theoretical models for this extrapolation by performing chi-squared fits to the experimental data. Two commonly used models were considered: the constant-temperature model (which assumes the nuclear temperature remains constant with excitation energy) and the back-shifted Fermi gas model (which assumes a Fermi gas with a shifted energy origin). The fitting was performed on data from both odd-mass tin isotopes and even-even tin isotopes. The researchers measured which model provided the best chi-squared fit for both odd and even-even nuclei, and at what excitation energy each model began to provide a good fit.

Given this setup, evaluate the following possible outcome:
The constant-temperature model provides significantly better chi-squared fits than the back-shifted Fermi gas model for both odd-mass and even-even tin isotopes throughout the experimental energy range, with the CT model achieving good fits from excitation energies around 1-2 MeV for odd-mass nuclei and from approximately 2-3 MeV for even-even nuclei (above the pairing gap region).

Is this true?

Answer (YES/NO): NO